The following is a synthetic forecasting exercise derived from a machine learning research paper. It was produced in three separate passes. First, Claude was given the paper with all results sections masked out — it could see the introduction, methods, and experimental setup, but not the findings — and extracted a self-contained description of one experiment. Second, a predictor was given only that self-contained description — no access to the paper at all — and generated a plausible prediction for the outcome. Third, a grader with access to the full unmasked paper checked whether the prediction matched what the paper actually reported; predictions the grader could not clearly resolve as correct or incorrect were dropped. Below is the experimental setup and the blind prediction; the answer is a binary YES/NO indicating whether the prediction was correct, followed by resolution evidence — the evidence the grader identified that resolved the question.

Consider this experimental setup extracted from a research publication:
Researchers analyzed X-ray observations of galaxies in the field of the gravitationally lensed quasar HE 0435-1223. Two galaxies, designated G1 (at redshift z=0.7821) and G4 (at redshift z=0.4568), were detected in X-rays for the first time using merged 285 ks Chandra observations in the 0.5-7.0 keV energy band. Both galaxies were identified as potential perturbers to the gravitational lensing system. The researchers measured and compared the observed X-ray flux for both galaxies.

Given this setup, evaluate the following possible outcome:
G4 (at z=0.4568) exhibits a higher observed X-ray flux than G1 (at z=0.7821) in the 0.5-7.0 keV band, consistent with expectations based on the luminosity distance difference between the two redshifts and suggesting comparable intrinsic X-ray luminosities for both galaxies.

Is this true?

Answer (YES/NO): NO